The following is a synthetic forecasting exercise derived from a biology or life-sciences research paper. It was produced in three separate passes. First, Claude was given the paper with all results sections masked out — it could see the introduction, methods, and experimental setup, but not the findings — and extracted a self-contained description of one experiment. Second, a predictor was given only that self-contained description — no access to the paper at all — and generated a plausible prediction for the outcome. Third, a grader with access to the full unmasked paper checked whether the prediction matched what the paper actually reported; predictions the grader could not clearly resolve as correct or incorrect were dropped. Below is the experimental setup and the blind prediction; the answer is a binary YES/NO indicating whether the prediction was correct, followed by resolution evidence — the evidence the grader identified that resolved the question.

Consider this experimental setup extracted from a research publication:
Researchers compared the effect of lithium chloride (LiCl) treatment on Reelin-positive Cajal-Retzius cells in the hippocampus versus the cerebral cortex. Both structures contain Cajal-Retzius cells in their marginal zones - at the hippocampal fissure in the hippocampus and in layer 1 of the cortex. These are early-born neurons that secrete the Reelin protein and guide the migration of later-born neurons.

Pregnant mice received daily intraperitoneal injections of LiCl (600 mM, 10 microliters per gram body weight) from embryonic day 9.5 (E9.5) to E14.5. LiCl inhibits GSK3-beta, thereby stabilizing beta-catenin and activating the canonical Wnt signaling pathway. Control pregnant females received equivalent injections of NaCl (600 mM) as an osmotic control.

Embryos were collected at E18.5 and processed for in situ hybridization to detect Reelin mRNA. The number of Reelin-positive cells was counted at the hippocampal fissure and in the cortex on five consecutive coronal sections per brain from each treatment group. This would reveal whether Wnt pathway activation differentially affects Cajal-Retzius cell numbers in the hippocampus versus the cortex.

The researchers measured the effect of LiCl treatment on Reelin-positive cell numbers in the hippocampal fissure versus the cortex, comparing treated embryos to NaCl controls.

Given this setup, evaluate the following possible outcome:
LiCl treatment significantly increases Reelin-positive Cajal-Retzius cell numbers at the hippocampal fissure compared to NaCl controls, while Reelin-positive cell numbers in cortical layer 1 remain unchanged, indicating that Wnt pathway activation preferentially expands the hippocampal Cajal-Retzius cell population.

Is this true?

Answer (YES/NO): NO